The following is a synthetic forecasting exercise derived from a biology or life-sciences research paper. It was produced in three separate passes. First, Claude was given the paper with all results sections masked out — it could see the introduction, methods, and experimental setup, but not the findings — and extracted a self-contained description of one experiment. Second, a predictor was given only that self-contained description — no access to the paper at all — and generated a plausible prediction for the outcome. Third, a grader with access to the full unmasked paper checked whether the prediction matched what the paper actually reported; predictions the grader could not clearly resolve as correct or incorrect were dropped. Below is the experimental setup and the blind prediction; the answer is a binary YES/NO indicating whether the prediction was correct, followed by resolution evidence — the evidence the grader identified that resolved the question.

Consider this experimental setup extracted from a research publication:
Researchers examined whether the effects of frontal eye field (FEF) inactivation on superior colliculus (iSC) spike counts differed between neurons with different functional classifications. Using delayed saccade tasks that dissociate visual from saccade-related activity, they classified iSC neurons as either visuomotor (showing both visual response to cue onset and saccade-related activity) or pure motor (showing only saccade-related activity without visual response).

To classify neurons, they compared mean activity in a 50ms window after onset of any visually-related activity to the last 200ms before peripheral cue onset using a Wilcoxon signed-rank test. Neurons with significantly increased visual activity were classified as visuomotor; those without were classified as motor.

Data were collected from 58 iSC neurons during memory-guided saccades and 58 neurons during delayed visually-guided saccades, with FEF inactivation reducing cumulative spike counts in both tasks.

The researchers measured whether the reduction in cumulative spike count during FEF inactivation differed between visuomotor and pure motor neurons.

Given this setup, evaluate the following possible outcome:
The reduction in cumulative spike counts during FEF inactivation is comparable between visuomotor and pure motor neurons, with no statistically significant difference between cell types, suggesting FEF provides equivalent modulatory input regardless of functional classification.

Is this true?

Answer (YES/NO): YES